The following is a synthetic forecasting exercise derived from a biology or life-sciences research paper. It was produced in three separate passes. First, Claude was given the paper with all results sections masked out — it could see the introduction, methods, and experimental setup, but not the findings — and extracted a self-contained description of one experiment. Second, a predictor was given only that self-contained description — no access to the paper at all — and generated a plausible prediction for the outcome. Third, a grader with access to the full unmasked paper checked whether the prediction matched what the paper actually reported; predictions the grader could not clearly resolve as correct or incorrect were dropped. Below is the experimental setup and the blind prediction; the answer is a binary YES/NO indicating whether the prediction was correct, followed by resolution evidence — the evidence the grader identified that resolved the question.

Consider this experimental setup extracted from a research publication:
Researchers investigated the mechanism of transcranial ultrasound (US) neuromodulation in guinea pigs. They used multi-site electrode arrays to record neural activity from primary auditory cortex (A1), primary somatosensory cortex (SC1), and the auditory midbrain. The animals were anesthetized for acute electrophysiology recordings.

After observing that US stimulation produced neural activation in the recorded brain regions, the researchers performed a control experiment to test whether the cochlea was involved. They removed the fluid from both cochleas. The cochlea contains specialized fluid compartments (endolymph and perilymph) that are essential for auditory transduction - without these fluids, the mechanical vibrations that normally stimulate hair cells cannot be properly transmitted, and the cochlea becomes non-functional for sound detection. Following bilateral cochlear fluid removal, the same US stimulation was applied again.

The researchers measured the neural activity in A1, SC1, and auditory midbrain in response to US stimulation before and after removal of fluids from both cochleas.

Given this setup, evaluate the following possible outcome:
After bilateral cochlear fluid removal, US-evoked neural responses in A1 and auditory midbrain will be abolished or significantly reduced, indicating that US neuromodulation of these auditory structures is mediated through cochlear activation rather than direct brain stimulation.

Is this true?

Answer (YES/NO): NO